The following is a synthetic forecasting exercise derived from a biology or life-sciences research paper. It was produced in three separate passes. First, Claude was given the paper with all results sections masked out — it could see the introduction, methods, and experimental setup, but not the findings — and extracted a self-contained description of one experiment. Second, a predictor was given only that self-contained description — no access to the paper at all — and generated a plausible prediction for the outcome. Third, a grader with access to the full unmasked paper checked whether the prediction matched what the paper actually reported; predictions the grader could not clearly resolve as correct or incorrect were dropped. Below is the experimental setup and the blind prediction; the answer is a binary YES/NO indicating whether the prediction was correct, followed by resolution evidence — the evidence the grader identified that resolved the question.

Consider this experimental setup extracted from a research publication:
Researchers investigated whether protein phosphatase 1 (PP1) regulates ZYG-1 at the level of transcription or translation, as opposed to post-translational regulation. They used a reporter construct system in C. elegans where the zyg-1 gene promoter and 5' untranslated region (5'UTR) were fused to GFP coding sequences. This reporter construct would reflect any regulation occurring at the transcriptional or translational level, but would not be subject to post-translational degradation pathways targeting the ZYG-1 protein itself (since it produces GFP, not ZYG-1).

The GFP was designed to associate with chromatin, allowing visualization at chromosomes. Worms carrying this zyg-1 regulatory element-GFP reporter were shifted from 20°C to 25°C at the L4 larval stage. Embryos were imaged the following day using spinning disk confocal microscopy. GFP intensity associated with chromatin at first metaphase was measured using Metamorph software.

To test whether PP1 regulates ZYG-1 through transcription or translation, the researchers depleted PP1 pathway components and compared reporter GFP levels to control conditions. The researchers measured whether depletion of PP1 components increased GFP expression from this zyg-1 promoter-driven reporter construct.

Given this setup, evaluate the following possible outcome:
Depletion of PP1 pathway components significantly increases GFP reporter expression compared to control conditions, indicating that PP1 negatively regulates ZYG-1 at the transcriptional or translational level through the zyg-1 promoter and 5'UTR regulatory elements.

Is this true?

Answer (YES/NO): NO